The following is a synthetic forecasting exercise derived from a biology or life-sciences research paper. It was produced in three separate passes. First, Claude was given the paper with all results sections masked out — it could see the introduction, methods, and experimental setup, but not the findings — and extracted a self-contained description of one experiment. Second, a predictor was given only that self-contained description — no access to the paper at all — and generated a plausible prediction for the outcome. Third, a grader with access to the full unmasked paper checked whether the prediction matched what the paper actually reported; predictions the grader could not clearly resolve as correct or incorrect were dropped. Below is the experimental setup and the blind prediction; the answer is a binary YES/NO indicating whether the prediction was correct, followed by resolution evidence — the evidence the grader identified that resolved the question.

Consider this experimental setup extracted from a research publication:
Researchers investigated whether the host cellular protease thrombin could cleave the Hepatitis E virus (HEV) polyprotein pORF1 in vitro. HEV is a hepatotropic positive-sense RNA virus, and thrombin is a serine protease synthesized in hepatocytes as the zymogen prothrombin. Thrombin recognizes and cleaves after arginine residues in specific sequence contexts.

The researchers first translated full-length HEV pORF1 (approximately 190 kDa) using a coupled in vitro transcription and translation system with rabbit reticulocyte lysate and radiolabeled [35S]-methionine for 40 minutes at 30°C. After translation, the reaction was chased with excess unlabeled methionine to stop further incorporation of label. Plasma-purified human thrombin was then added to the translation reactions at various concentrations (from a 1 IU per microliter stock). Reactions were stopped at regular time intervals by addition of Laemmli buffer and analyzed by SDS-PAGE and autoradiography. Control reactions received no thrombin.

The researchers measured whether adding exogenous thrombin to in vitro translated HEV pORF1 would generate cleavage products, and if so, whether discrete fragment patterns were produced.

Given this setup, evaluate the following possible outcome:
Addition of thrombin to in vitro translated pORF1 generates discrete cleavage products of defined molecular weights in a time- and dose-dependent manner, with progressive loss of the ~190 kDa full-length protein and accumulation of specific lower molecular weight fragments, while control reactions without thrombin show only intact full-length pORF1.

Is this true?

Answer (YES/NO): NO